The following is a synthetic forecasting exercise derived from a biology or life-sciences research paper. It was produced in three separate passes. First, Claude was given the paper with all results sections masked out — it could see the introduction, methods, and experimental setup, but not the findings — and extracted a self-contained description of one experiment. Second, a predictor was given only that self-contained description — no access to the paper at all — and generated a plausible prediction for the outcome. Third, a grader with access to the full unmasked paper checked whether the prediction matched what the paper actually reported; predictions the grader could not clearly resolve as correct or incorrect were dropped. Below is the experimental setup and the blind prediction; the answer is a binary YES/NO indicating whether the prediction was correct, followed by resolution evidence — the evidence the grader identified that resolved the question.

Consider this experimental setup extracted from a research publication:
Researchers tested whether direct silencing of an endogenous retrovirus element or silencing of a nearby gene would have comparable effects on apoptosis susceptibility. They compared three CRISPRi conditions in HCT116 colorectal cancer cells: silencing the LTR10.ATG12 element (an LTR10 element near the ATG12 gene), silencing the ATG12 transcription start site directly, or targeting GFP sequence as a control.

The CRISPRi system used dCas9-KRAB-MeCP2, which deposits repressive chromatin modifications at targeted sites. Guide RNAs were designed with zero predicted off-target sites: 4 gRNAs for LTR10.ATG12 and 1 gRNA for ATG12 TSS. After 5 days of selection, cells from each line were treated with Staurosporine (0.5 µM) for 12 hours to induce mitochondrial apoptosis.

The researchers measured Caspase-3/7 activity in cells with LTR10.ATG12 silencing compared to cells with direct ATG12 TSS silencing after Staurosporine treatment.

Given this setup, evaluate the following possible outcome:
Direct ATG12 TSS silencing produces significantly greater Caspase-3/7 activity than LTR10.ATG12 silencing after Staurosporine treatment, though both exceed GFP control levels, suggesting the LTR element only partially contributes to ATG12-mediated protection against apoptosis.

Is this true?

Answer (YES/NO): NO